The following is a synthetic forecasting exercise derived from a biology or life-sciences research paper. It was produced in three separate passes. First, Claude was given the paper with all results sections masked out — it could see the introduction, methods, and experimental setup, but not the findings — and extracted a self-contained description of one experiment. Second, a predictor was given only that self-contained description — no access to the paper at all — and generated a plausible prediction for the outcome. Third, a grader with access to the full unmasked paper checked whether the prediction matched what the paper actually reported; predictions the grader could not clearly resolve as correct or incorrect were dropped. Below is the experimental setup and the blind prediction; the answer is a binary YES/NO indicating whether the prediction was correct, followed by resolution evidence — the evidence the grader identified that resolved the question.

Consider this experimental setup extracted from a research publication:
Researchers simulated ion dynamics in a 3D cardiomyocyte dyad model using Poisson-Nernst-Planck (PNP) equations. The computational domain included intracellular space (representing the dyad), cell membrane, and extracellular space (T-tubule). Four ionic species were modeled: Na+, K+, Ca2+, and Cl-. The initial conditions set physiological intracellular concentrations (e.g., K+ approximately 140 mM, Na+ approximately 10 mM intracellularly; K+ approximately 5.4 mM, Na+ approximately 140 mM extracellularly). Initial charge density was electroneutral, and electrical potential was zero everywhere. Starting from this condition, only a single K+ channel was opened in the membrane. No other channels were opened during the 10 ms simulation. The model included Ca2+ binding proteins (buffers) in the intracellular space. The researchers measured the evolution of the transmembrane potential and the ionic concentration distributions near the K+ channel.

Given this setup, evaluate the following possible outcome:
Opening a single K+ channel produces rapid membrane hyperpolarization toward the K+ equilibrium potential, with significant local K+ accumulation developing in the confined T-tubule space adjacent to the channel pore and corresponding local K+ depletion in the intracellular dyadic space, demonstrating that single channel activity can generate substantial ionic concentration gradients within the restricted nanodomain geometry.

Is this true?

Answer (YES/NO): YES